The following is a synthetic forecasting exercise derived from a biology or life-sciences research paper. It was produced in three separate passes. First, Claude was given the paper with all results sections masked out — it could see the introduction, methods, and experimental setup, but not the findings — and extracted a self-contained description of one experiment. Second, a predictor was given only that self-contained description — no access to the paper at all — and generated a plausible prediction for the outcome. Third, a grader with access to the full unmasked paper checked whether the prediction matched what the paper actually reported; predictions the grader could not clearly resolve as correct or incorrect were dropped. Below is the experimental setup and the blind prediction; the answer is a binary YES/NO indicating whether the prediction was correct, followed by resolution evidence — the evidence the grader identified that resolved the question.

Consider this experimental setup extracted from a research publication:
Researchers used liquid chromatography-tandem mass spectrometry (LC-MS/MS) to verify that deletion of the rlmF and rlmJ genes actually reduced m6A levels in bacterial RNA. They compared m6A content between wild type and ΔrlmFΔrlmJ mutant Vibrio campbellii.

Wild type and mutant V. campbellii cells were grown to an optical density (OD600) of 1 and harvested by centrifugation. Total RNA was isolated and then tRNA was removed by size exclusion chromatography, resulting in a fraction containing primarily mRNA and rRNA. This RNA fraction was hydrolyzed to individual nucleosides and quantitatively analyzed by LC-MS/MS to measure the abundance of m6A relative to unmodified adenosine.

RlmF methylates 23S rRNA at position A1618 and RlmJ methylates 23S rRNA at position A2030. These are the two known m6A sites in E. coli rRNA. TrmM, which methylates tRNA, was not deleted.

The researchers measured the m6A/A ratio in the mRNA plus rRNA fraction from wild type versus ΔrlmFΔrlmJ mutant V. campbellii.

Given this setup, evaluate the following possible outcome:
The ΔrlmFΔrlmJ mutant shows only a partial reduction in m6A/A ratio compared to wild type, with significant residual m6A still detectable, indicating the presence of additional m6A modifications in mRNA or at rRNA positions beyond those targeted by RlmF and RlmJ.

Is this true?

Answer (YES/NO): NO